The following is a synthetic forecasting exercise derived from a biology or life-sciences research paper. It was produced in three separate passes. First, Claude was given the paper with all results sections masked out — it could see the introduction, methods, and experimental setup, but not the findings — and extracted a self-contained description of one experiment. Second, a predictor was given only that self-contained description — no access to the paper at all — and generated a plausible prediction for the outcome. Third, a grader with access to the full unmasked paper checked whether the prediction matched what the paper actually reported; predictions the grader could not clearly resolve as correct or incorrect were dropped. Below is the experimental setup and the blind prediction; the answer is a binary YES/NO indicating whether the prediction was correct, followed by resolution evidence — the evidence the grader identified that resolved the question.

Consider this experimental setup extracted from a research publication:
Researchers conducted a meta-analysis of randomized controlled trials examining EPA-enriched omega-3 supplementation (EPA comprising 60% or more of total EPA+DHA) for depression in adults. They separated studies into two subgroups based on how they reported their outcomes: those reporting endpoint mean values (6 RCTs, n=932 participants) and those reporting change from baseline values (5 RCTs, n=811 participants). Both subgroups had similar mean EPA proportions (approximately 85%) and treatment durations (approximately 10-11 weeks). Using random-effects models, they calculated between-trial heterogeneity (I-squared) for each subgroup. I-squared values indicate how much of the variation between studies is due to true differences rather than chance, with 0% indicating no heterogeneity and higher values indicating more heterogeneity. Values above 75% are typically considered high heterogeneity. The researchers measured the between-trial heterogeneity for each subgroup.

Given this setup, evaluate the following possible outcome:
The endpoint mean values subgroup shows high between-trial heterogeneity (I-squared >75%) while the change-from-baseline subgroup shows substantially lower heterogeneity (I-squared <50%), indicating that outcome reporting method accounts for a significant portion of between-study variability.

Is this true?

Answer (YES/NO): YES